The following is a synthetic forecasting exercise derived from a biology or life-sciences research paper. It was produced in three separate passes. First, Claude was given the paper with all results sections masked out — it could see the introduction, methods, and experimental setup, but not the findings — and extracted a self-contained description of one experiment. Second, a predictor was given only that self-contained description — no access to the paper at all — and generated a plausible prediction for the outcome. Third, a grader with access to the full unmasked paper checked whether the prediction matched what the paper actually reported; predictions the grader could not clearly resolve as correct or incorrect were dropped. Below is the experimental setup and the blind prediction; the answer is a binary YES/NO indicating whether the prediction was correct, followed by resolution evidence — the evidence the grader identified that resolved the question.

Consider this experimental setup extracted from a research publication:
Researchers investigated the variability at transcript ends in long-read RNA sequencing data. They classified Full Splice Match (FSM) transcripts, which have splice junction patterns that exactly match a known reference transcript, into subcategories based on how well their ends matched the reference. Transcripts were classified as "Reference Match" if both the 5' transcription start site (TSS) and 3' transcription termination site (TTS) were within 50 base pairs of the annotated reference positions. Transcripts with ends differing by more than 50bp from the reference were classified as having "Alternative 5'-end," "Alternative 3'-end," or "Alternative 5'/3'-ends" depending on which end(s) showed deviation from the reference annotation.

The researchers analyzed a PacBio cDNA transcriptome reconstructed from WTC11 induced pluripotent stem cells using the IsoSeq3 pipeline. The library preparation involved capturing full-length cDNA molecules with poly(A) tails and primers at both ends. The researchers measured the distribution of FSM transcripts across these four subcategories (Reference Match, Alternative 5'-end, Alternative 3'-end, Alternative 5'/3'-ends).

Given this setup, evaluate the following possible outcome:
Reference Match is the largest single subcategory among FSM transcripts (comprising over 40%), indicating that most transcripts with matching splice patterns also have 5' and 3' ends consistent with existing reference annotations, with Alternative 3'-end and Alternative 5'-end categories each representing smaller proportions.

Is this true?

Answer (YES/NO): NO